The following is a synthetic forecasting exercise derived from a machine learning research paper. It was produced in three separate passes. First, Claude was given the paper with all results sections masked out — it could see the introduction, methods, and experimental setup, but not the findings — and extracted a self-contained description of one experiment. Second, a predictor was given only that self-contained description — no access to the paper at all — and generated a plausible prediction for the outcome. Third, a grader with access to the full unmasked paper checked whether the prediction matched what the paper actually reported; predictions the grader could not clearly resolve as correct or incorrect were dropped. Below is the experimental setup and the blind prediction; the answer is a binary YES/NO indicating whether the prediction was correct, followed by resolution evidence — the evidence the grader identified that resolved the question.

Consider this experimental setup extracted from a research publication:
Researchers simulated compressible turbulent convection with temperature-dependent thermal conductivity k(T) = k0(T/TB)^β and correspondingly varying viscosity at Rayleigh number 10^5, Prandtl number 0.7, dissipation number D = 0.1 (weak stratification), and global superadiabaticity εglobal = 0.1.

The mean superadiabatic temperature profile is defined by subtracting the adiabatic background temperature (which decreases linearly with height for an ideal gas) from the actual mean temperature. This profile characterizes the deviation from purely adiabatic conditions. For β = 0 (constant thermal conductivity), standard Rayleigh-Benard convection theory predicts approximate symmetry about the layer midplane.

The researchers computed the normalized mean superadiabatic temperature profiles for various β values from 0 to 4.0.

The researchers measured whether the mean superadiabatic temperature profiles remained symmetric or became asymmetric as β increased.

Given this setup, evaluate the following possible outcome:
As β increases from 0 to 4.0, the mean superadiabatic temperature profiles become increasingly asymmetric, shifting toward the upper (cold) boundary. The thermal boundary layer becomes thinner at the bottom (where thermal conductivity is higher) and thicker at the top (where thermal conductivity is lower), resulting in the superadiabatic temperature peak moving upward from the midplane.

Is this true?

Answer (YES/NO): NO